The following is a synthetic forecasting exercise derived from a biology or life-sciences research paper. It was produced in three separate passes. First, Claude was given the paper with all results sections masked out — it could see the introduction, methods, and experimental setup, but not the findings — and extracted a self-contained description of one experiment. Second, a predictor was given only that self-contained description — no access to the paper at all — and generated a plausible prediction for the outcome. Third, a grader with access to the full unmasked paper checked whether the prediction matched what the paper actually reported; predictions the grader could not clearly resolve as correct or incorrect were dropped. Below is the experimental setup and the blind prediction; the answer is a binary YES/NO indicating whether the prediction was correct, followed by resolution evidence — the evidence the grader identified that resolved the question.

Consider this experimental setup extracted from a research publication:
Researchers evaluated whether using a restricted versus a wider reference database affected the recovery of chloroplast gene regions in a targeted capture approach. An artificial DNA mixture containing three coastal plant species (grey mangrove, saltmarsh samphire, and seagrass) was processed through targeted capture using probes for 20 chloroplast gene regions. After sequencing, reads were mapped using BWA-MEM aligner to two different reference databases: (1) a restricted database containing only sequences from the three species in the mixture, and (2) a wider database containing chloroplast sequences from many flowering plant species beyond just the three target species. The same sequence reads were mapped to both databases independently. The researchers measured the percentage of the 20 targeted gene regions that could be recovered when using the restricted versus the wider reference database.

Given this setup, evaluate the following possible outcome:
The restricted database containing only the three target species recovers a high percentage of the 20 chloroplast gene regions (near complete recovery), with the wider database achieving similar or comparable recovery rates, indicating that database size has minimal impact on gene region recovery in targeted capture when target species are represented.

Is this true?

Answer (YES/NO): YES